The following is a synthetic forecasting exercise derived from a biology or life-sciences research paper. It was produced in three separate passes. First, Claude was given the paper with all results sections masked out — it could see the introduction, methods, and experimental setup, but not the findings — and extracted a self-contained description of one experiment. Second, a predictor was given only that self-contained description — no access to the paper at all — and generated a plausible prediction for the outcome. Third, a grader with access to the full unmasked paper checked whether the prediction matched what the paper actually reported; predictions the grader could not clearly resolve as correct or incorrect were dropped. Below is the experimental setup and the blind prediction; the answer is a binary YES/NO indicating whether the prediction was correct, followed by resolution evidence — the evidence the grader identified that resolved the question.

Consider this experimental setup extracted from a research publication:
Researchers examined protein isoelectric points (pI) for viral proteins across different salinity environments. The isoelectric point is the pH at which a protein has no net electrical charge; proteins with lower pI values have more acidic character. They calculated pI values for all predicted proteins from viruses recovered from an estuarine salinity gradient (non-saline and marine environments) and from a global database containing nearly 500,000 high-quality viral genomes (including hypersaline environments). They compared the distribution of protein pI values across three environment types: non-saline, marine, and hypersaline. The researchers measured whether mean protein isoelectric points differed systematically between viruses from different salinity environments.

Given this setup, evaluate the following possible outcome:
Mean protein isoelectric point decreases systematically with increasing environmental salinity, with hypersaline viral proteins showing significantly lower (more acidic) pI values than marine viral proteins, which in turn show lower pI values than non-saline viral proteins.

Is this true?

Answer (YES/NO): YES